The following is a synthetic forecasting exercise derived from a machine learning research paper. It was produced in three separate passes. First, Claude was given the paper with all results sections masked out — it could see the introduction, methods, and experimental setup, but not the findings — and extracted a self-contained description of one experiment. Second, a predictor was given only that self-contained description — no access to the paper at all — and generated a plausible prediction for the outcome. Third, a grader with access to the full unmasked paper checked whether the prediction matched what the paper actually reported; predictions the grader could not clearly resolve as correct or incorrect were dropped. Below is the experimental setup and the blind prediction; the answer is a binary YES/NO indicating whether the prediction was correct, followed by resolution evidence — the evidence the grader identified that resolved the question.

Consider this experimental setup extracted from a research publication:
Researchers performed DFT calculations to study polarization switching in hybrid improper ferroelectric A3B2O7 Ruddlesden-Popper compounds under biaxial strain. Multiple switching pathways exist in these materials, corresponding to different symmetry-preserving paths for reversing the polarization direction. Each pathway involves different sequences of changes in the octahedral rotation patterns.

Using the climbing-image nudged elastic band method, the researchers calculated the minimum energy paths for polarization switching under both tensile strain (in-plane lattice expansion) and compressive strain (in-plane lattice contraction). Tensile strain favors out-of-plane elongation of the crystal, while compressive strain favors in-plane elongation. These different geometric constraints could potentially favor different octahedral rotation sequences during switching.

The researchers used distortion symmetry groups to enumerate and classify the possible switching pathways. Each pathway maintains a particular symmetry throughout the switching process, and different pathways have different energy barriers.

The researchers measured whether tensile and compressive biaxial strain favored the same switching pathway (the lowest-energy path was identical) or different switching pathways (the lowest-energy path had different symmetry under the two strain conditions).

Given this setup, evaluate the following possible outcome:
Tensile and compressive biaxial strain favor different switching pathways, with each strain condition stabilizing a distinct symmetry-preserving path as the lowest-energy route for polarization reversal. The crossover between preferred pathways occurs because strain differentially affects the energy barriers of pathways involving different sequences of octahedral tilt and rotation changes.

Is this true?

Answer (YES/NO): YES